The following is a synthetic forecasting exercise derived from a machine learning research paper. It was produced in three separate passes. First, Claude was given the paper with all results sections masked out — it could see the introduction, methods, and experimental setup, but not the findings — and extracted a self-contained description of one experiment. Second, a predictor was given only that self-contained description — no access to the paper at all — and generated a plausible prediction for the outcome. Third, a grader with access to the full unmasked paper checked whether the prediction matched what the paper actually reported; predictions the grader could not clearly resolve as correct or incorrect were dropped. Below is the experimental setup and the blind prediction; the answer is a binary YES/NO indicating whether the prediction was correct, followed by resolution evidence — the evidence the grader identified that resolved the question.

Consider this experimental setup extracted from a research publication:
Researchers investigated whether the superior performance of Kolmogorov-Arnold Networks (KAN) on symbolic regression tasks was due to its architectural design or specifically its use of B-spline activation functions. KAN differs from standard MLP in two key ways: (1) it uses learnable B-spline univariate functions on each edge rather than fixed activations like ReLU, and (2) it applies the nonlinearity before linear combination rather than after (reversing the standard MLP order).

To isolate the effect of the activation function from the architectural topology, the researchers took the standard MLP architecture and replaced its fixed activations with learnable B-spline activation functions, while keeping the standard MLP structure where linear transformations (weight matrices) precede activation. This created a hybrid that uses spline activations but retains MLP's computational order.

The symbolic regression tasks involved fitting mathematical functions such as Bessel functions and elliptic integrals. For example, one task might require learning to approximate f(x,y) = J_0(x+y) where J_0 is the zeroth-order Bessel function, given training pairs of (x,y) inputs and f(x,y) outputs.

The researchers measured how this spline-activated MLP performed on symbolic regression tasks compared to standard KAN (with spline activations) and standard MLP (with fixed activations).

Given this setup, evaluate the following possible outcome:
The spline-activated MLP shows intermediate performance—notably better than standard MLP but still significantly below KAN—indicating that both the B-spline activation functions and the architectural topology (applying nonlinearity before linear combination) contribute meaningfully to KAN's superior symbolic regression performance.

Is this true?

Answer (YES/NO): NO